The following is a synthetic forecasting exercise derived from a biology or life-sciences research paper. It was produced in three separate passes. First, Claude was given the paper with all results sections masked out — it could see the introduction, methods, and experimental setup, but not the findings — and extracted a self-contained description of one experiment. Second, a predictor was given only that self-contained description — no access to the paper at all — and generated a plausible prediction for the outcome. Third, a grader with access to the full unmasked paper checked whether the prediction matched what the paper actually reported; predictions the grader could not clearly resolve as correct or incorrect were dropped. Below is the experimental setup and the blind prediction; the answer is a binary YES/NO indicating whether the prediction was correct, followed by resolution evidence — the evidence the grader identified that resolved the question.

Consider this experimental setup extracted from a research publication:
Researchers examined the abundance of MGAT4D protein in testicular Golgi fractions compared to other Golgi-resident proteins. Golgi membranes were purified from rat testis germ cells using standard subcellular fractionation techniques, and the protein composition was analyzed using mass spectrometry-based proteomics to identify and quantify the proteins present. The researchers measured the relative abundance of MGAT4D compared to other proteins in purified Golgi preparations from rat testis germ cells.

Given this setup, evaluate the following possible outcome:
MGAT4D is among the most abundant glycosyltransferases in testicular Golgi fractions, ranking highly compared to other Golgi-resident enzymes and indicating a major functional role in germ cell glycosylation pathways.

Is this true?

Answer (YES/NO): YES